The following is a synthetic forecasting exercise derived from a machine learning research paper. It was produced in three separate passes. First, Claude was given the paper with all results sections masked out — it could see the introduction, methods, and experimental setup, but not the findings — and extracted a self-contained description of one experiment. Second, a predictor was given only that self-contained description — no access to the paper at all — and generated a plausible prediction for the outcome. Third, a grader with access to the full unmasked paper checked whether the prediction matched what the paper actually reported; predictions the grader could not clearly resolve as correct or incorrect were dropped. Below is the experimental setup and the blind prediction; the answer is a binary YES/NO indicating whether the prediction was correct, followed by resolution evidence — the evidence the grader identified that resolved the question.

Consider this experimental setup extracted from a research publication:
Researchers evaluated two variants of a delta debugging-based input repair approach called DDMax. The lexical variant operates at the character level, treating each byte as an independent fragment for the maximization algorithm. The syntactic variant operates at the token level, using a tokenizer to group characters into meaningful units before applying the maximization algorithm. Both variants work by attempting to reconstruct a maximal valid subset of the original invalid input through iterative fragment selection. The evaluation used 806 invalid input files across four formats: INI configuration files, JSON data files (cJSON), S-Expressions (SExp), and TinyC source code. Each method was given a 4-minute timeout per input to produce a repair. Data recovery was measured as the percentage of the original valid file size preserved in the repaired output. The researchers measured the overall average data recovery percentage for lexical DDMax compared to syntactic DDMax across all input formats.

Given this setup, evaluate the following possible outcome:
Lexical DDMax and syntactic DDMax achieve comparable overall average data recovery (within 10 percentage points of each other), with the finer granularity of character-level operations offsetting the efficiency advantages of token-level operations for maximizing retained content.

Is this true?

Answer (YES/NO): YES